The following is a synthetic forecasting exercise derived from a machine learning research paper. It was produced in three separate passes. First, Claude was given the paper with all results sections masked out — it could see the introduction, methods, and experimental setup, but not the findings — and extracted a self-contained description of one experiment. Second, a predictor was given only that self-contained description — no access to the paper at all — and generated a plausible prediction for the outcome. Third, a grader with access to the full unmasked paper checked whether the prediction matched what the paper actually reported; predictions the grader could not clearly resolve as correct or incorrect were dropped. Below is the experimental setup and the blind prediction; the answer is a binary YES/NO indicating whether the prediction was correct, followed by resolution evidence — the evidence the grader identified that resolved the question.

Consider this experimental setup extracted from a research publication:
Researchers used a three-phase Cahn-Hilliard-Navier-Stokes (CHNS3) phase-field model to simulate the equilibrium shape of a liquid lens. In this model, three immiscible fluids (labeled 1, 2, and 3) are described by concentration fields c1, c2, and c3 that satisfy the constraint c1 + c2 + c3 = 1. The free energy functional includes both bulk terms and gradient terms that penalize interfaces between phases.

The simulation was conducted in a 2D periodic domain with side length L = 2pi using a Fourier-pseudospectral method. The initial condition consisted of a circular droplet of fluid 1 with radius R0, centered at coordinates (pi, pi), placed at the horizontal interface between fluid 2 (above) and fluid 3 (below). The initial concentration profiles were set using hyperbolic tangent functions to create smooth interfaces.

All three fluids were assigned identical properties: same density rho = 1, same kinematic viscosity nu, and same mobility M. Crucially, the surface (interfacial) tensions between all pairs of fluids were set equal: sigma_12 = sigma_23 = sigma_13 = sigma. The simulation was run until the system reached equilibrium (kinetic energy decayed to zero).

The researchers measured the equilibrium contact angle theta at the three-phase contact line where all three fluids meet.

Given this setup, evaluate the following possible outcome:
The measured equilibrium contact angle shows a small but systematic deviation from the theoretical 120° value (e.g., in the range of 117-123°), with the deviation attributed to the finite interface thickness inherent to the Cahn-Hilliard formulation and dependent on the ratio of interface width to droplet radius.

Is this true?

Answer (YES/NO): NO